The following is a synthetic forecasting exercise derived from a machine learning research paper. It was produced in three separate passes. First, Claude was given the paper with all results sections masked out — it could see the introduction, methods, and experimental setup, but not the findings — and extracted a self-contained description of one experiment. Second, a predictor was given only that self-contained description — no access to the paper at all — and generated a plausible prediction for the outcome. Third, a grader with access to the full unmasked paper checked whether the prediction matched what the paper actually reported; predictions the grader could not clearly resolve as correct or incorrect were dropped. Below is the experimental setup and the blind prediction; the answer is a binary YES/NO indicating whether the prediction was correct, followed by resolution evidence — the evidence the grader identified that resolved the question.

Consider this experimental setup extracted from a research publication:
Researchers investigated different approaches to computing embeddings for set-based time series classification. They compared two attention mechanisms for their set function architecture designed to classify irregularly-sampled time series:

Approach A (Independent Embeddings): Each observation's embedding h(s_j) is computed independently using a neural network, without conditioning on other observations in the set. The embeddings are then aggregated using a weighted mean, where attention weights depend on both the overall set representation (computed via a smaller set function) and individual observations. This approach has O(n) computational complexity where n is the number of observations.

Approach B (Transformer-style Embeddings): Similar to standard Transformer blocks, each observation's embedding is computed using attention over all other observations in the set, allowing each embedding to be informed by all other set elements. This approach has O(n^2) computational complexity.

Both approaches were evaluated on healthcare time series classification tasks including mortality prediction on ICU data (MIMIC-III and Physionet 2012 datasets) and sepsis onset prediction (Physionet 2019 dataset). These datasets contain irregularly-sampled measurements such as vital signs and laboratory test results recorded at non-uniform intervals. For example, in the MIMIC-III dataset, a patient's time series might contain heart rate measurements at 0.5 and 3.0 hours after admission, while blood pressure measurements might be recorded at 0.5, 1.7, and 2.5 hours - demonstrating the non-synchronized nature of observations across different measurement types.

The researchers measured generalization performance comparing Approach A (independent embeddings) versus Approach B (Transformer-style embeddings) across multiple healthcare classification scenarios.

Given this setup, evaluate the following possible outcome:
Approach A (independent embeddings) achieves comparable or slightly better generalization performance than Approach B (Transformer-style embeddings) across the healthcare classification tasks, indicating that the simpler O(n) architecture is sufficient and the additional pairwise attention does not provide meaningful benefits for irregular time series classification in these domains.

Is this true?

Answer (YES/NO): YES